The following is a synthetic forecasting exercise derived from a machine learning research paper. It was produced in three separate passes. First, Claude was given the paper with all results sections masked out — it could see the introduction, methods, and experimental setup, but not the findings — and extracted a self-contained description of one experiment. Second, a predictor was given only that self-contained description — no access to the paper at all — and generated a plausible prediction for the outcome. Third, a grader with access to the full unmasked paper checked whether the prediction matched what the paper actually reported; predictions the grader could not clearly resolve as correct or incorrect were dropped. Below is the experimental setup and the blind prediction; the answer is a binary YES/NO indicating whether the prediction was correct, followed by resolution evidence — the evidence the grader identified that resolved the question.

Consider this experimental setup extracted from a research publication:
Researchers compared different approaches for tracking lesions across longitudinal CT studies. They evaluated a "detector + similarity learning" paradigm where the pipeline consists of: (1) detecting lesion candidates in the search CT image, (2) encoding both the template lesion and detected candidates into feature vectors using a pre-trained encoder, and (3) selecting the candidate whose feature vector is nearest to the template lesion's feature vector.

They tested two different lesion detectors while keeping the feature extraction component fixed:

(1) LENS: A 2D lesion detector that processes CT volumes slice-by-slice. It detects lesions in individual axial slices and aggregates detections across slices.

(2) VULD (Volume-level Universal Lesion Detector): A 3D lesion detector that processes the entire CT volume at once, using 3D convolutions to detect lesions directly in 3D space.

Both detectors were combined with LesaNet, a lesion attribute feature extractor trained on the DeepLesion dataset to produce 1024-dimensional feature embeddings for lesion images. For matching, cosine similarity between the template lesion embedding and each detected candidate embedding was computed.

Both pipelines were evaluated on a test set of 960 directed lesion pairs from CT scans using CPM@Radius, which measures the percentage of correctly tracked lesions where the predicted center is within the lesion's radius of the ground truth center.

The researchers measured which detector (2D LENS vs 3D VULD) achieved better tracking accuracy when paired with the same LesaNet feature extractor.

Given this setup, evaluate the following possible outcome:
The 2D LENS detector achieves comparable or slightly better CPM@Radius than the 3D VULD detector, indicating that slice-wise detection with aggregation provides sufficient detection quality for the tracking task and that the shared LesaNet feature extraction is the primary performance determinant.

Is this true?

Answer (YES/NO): NO